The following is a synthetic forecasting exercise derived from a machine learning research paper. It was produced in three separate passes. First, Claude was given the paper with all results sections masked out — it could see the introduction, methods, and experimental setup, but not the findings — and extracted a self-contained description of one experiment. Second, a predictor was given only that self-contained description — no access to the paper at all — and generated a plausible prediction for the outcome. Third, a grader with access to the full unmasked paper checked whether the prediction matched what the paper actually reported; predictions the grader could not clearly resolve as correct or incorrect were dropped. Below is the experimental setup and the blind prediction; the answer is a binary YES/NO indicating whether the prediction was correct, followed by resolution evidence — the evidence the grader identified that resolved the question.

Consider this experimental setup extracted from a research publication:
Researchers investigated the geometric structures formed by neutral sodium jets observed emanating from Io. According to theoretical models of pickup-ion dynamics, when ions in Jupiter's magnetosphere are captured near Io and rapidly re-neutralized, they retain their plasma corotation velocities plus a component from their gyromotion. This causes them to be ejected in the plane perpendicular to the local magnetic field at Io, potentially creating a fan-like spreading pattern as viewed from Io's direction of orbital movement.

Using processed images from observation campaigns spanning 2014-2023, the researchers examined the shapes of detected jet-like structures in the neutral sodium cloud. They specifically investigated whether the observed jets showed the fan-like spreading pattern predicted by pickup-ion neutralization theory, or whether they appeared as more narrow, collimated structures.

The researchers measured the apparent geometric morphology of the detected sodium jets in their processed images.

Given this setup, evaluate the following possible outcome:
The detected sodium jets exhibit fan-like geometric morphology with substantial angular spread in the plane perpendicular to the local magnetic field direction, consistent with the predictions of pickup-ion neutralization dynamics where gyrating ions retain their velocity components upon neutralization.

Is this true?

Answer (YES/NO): NO